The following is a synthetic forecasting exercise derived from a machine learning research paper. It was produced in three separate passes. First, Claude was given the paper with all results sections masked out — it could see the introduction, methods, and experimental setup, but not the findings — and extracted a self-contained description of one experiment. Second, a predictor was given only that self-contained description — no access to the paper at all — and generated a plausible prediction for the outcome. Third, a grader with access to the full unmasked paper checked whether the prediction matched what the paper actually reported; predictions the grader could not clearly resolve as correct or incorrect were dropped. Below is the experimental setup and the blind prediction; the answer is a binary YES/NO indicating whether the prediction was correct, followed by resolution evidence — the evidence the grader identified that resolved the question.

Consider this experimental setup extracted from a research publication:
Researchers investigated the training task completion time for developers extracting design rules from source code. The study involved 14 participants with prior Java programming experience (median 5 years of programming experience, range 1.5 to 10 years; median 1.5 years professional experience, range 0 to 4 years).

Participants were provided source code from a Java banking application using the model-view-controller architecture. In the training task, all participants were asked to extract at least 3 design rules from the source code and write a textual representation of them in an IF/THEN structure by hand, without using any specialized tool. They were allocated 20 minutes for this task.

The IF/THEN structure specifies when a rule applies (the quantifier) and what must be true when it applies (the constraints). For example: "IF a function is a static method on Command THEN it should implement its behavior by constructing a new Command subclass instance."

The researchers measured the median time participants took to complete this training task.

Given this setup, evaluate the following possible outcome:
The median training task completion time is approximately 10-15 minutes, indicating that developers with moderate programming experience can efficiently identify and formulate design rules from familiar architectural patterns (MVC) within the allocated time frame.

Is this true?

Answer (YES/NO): NO